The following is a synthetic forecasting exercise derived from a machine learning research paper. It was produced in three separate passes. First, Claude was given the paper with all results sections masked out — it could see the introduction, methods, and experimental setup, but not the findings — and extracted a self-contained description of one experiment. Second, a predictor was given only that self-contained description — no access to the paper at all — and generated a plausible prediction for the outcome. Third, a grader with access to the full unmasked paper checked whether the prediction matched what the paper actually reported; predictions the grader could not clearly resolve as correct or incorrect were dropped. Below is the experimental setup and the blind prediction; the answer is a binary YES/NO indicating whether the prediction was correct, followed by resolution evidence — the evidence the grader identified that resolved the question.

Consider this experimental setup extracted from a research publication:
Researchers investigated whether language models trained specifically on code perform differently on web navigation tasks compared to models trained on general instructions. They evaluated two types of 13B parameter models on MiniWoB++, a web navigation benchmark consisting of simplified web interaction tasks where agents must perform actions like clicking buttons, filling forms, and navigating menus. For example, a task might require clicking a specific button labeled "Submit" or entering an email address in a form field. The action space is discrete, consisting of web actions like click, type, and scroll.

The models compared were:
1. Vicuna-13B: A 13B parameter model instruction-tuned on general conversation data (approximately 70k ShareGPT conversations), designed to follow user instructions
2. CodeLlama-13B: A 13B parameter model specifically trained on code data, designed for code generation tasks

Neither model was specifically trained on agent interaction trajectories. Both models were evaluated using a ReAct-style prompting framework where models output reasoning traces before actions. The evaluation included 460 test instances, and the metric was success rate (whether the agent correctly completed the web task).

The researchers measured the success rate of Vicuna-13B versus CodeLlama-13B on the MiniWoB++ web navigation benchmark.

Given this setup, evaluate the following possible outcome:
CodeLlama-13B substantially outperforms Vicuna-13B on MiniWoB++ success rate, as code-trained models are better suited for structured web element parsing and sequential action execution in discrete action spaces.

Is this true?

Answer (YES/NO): YES